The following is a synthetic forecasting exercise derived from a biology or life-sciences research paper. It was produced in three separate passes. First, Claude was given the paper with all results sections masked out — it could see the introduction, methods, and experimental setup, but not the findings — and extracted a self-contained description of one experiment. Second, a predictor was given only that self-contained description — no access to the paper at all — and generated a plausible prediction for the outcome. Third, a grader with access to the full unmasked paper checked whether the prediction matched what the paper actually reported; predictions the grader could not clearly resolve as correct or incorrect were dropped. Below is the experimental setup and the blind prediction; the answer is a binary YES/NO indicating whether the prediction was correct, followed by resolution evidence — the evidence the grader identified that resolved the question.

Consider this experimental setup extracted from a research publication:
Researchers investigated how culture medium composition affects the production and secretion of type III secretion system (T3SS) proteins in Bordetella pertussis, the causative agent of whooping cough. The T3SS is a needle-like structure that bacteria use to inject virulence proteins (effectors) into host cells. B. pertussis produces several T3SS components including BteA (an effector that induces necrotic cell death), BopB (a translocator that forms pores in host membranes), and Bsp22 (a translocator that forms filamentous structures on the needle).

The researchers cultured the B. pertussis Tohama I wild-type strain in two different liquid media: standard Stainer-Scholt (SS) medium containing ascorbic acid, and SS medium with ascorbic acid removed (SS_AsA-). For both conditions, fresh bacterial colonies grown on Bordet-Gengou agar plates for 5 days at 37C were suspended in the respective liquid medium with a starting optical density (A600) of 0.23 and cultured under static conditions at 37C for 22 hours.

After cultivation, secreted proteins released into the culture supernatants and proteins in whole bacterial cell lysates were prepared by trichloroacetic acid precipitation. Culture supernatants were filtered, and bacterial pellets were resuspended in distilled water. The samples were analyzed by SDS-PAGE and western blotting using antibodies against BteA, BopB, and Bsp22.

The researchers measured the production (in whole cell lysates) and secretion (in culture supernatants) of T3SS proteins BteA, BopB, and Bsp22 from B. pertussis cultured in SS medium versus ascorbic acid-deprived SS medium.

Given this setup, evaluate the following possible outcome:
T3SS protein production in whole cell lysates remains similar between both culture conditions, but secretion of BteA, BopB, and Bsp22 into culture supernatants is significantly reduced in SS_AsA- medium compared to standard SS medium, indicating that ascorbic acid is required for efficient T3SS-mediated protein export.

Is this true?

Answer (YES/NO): NO